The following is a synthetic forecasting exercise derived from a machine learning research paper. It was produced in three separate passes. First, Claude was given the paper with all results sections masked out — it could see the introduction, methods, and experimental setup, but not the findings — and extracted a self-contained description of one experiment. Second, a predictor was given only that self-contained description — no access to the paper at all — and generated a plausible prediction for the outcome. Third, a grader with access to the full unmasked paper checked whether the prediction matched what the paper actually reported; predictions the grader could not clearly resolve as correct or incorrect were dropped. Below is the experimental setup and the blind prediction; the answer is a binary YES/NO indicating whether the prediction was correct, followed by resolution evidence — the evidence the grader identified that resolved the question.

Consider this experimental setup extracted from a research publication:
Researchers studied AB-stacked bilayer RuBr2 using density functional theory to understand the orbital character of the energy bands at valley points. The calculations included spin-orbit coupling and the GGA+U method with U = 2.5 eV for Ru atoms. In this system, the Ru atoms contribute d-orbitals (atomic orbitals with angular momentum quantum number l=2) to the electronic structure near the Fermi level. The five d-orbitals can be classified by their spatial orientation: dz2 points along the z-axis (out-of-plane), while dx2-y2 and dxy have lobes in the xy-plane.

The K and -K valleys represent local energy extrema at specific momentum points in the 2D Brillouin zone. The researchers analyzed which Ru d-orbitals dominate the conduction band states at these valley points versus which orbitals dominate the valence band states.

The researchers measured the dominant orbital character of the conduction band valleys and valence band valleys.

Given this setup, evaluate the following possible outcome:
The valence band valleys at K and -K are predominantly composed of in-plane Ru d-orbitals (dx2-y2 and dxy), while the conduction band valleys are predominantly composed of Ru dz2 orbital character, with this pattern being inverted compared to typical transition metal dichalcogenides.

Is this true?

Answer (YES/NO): NO